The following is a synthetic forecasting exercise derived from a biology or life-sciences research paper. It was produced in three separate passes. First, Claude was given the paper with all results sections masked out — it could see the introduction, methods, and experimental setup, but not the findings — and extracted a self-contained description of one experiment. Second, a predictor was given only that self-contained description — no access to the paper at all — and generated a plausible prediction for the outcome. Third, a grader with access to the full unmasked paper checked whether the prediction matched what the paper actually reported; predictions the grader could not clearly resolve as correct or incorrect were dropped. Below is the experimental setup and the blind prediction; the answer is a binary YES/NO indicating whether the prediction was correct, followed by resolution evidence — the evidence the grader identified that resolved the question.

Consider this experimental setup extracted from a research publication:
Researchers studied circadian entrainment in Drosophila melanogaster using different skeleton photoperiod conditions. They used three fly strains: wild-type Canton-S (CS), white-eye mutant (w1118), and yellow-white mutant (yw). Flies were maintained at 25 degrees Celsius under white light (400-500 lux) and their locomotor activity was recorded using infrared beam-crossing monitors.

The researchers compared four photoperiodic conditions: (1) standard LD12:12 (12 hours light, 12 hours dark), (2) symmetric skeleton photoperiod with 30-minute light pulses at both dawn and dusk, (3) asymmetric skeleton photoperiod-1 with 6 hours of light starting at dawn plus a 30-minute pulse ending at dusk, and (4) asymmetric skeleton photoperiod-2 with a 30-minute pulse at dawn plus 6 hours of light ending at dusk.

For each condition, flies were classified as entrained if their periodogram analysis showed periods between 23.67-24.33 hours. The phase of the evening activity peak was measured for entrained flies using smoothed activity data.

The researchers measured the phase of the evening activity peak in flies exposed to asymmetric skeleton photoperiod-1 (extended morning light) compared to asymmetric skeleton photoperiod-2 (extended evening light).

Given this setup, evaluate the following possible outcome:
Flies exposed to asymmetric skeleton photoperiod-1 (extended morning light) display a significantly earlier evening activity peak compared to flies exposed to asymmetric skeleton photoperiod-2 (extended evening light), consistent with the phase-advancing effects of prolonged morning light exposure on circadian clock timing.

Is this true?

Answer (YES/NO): YES